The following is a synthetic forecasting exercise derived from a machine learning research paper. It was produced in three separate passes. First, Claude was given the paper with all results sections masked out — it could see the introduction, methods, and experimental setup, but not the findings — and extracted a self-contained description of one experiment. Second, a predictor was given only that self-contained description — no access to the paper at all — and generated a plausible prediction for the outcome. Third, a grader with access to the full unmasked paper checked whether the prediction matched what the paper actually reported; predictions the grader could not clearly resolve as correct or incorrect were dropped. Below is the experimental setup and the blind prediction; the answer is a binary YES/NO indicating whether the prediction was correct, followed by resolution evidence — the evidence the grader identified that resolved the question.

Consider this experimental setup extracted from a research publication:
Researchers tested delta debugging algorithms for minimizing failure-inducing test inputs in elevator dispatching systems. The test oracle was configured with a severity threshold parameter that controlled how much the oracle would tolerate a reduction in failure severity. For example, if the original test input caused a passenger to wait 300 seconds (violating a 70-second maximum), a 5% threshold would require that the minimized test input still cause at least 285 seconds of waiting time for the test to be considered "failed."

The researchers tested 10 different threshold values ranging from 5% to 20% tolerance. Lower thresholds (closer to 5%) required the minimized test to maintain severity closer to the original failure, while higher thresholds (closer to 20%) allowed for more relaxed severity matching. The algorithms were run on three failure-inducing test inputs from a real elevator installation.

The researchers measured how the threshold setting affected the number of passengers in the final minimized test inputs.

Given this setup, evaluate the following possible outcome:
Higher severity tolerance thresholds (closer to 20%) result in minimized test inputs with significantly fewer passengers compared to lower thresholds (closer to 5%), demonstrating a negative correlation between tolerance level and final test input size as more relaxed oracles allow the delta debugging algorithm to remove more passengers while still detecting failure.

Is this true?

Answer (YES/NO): NO